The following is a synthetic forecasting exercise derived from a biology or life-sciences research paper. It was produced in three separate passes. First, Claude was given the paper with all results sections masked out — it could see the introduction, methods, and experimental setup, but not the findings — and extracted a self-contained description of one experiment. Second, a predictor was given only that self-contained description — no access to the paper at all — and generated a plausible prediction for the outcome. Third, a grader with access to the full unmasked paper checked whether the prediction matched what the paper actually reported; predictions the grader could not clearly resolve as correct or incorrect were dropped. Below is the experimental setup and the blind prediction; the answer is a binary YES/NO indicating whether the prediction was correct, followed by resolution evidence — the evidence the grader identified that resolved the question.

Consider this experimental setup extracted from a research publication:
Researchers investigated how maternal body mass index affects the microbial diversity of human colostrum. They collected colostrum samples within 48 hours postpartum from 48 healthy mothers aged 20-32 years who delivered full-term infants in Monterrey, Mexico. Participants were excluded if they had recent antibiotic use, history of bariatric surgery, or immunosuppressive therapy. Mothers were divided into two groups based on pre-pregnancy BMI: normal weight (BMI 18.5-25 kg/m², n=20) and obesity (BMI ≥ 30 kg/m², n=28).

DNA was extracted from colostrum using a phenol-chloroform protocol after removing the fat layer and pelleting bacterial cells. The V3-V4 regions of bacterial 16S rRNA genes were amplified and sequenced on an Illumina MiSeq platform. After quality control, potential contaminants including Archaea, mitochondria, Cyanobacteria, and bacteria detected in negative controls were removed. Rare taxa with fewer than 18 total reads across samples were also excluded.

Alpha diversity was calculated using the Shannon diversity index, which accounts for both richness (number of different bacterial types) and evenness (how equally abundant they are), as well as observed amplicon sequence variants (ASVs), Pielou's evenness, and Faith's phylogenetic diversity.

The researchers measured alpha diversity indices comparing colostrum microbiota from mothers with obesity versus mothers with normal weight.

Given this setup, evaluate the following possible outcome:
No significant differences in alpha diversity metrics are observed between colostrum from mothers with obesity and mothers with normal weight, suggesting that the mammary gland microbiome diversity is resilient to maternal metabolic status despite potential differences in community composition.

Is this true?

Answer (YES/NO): YES